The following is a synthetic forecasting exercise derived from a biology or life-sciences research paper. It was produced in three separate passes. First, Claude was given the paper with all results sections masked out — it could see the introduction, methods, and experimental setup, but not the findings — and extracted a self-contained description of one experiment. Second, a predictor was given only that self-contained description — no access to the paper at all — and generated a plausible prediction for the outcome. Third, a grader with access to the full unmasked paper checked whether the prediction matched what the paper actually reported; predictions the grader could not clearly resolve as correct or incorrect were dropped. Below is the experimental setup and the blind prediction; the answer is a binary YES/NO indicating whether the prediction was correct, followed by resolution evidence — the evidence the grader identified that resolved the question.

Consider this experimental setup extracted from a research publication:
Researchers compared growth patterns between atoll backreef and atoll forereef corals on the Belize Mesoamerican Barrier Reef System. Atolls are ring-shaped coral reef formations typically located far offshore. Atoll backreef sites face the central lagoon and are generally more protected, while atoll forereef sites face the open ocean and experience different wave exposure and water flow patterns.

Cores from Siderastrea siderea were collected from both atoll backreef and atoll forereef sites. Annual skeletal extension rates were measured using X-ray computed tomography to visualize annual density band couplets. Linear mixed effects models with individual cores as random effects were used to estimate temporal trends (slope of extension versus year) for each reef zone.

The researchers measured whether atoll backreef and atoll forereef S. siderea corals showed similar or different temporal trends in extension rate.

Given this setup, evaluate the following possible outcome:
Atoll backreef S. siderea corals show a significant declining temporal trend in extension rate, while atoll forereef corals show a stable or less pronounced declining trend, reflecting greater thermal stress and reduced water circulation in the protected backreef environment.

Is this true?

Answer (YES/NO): NO